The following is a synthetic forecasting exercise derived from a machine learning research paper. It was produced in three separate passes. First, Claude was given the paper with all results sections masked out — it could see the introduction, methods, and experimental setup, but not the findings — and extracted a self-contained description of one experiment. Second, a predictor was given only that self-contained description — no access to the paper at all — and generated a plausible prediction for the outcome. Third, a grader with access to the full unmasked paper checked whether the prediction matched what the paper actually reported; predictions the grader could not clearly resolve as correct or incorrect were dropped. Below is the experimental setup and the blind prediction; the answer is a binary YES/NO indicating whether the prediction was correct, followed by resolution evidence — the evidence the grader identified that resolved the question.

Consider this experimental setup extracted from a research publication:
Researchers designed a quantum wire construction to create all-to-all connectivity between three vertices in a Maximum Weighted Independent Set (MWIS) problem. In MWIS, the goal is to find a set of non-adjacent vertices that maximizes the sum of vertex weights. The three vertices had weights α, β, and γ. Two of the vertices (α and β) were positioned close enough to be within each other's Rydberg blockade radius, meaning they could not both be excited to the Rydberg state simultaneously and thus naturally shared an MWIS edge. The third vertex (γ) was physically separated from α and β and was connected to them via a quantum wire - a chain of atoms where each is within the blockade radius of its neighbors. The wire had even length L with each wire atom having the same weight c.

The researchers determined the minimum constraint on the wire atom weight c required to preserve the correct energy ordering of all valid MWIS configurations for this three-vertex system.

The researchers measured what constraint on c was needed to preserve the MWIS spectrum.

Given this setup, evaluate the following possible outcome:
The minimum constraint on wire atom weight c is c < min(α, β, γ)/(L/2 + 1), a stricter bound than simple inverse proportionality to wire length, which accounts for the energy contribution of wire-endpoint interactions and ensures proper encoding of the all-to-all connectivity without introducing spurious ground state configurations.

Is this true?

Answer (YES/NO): NO